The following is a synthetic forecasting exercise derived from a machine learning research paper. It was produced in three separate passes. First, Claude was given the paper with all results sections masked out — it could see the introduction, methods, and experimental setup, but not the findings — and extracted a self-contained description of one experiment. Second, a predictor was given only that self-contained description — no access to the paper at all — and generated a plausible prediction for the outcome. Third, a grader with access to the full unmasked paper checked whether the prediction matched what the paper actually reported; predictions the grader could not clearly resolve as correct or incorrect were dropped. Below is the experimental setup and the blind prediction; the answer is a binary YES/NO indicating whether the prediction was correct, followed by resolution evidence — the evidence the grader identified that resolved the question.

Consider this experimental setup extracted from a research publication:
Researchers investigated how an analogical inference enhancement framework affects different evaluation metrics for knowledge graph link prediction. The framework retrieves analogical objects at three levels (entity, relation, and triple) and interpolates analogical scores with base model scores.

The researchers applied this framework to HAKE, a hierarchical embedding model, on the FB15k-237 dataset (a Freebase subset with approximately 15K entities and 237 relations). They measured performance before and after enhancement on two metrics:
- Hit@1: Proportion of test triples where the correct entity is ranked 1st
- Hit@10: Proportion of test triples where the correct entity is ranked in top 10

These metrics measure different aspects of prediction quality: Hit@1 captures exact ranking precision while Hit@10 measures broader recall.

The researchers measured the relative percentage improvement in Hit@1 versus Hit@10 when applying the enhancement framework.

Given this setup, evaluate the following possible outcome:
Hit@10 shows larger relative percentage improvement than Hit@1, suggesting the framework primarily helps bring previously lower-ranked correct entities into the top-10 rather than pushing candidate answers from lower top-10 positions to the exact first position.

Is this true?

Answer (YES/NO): NO